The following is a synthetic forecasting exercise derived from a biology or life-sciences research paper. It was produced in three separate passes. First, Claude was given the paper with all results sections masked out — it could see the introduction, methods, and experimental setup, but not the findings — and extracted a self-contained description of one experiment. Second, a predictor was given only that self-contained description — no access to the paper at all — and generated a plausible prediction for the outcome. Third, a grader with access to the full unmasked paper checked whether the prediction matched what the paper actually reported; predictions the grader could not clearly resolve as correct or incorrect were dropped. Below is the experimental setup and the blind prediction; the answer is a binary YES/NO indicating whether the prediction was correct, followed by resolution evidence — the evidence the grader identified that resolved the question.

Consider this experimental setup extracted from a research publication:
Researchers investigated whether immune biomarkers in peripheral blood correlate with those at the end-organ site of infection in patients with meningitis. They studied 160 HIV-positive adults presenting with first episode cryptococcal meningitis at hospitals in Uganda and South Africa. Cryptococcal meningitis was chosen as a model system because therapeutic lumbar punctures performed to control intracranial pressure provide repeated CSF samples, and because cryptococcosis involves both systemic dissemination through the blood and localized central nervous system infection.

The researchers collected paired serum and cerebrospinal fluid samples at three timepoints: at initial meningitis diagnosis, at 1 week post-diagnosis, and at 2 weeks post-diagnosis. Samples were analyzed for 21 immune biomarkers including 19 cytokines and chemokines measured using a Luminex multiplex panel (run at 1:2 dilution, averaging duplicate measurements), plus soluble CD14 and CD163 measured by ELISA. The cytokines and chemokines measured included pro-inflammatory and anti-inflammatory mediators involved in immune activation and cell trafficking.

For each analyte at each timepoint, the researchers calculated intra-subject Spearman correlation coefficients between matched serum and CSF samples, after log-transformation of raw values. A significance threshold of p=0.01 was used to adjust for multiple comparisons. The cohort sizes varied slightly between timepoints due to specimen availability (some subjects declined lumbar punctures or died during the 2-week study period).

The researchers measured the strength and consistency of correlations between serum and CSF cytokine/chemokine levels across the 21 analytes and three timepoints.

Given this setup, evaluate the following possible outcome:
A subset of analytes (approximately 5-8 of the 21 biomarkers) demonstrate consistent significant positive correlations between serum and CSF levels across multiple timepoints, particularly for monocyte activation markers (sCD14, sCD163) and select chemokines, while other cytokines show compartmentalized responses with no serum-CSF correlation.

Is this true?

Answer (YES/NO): NO